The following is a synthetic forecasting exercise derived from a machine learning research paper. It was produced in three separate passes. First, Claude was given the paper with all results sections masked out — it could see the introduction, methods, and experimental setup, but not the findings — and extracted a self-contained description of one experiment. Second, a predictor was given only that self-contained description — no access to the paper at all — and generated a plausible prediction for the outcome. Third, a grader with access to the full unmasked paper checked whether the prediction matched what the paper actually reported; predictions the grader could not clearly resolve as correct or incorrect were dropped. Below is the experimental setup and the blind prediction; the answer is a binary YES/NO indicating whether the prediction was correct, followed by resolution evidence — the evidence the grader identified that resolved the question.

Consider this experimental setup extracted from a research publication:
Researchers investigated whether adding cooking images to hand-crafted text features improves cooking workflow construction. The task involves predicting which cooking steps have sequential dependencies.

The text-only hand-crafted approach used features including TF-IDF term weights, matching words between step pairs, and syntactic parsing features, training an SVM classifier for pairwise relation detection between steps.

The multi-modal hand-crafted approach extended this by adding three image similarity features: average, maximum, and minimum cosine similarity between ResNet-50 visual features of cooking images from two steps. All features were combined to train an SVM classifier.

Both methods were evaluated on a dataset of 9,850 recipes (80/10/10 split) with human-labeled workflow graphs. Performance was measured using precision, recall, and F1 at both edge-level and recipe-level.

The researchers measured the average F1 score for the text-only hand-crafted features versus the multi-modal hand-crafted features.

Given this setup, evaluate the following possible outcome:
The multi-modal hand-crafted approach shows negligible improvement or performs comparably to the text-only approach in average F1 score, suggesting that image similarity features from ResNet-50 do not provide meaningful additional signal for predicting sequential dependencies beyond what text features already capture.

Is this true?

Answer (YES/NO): NO